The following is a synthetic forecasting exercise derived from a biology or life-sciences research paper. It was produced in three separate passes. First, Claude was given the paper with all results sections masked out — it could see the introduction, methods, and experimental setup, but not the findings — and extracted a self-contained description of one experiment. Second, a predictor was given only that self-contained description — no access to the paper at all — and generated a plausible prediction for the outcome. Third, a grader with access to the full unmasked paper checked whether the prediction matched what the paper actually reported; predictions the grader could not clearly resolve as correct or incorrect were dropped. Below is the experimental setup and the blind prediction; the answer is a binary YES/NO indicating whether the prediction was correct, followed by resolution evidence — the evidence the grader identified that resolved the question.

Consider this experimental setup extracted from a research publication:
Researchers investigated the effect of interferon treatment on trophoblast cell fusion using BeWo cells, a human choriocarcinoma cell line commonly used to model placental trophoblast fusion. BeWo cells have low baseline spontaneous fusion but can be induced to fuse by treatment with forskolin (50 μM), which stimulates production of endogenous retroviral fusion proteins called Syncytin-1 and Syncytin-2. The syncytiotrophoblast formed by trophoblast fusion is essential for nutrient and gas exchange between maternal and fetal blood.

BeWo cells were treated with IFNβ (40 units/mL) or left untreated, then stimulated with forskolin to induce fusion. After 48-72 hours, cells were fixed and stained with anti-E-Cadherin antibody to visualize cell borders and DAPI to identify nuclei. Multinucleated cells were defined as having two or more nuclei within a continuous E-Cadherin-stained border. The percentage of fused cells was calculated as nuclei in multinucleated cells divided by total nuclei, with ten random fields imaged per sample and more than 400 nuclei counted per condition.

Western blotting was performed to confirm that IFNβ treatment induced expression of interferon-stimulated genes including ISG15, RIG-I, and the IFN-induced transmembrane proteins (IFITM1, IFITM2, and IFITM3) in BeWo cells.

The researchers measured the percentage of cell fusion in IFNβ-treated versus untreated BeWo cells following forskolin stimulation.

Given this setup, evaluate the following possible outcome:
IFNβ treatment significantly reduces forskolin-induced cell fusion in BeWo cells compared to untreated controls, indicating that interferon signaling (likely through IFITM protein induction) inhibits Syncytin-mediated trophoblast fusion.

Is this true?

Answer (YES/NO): YES